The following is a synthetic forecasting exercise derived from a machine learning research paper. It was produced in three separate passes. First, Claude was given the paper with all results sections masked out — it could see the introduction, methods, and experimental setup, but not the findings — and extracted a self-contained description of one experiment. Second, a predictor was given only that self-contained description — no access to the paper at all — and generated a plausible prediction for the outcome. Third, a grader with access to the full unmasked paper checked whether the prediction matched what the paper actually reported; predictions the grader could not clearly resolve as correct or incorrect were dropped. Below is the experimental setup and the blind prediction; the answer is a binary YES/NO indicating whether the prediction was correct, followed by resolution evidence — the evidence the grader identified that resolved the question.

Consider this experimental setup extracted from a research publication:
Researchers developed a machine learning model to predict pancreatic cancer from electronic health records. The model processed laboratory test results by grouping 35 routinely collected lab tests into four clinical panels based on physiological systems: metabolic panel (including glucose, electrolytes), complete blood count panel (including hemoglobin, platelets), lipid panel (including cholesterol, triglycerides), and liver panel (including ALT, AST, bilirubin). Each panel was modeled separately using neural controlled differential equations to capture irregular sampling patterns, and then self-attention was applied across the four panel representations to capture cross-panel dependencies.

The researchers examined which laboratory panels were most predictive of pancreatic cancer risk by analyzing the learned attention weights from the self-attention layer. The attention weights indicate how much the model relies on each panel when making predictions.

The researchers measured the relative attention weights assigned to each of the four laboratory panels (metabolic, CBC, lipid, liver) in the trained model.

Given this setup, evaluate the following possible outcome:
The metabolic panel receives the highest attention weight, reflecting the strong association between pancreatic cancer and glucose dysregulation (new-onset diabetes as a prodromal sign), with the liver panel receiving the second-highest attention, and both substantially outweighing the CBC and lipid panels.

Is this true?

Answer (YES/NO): NO